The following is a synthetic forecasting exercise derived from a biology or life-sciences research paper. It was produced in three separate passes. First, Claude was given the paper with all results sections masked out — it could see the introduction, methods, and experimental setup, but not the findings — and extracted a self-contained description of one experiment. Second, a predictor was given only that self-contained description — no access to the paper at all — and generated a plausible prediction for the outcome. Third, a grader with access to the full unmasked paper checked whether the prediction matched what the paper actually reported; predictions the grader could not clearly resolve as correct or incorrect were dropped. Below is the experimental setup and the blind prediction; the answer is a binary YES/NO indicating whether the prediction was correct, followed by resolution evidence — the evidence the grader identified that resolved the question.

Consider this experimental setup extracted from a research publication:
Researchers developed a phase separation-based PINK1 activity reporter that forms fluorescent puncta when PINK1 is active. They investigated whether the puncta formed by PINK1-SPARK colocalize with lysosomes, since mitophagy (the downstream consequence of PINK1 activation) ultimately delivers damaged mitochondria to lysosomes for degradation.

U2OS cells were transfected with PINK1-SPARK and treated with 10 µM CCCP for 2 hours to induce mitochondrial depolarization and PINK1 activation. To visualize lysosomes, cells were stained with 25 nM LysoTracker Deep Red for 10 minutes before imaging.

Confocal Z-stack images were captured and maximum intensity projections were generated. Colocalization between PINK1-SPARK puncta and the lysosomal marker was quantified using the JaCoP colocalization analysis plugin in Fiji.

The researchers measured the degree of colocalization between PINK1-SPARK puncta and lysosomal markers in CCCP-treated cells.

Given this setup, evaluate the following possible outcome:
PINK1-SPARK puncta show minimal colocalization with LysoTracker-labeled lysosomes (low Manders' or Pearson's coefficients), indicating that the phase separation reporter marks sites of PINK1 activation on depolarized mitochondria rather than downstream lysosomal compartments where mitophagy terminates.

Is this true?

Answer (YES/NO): YES